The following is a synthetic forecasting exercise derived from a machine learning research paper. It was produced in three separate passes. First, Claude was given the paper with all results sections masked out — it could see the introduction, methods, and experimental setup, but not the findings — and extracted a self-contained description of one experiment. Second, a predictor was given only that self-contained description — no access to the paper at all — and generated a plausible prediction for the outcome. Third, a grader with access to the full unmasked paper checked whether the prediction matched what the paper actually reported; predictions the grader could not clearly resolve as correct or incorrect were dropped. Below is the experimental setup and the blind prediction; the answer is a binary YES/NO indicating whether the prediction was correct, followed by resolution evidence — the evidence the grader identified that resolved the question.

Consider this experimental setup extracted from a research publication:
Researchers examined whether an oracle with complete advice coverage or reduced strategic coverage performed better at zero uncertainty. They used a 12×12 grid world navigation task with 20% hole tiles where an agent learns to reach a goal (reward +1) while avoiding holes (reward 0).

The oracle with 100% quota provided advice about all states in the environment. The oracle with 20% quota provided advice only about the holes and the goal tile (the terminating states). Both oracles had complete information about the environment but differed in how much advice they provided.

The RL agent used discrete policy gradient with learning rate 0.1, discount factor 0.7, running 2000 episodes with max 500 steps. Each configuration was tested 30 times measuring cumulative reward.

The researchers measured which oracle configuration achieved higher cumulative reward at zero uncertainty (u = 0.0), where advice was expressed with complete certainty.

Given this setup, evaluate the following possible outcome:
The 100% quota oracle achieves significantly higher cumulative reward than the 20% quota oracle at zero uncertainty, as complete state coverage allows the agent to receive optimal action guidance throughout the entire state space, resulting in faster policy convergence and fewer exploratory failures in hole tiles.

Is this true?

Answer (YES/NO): NO